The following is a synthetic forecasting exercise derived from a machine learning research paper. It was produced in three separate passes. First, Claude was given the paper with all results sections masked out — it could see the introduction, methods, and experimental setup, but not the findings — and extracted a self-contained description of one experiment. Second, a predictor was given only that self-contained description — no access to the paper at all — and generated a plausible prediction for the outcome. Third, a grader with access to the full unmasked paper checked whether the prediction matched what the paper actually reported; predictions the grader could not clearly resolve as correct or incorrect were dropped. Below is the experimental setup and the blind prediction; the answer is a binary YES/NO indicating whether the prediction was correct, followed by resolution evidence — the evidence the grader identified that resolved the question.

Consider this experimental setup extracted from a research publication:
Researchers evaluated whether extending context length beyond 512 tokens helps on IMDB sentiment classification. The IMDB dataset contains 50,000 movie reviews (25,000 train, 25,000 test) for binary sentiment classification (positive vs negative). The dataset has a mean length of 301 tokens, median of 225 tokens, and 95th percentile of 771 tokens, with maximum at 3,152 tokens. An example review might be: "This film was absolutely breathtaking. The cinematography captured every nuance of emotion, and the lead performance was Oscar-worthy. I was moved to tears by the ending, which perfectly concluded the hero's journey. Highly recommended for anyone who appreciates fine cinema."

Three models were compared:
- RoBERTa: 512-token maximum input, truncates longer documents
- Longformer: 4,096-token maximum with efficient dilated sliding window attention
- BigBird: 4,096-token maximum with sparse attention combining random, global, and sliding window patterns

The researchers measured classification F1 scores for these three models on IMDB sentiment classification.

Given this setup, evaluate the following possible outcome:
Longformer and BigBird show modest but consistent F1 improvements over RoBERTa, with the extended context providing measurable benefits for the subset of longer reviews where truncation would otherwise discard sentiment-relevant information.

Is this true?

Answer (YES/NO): NO